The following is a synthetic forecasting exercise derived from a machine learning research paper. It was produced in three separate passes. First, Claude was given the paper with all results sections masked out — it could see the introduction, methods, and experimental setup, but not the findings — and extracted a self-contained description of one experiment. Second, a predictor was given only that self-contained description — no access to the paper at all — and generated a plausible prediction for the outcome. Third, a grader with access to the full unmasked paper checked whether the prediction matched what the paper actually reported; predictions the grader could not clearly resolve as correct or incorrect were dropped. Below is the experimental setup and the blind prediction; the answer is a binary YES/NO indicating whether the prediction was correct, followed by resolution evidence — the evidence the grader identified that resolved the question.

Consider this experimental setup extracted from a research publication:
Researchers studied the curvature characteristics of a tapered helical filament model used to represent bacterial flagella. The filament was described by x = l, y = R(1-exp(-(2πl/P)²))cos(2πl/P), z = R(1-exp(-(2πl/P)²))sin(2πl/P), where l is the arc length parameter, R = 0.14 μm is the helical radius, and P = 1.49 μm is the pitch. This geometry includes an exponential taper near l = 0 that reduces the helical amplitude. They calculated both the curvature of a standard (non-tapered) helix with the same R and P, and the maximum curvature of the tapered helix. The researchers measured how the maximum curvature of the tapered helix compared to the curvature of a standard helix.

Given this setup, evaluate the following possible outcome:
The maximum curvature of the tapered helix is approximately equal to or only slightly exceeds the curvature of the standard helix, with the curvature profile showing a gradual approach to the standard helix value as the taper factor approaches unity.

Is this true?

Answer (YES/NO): NO